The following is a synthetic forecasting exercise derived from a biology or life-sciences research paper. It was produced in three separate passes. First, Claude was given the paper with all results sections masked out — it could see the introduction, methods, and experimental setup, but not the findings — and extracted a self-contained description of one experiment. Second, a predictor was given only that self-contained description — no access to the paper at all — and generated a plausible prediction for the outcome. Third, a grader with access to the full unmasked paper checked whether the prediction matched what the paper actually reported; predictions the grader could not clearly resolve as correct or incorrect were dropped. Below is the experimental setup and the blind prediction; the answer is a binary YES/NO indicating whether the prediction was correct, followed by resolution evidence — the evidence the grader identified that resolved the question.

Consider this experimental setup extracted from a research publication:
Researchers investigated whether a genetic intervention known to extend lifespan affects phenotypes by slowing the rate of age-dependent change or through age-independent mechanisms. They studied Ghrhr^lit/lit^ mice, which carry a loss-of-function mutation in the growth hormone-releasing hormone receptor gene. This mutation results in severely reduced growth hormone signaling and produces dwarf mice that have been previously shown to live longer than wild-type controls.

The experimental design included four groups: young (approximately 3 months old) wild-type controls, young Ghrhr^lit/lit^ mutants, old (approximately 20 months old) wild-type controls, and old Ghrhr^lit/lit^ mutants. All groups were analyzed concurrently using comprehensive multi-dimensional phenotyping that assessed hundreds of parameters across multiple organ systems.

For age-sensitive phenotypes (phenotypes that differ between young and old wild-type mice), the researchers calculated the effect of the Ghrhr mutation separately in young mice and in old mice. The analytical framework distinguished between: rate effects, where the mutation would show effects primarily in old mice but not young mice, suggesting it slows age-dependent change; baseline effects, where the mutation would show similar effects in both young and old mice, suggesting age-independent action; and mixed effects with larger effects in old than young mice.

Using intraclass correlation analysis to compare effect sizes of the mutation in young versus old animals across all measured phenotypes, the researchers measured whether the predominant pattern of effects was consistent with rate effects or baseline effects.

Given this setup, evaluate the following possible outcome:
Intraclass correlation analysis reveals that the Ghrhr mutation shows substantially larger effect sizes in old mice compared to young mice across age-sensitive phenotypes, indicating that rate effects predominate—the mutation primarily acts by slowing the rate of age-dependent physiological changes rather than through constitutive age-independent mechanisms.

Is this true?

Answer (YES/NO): NO